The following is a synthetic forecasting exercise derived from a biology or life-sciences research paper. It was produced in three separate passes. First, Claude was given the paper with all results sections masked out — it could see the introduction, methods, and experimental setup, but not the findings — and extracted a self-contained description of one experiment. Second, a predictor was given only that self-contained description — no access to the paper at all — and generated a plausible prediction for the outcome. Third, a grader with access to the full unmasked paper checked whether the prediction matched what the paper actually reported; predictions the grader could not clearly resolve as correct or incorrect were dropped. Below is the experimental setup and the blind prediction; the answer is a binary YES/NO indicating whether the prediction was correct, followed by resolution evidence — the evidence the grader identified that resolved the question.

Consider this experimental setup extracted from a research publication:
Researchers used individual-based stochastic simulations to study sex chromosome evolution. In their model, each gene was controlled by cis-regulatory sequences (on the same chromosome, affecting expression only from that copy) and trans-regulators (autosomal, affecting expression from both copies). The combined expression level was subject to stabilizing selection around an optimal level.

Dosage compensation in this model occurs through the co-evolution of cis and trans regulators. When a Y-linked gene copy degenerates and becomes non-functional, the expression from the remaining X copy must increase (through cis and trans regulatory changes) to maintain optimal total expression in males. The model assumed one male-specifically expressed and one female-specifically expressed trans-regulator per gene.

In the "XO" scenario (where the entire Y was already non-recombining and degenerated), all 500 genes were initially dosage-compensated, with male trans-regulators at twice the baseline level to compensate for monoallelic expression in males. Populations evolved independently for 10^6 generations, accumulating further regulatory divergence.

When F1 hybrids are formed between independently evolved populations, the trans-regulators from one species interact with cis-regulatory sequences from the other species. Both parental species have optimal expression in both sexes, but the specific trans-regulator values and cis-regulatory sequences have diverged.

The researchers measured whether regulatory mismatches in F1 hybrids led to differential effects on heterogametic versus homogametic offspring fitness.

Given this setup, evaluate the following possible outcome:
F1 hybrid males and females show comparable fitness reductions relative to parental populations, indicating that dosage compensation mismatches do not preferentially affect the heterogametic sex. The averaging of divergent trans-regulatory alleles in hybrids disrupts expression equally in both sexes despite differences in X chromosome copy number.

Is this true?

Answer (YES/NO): NO